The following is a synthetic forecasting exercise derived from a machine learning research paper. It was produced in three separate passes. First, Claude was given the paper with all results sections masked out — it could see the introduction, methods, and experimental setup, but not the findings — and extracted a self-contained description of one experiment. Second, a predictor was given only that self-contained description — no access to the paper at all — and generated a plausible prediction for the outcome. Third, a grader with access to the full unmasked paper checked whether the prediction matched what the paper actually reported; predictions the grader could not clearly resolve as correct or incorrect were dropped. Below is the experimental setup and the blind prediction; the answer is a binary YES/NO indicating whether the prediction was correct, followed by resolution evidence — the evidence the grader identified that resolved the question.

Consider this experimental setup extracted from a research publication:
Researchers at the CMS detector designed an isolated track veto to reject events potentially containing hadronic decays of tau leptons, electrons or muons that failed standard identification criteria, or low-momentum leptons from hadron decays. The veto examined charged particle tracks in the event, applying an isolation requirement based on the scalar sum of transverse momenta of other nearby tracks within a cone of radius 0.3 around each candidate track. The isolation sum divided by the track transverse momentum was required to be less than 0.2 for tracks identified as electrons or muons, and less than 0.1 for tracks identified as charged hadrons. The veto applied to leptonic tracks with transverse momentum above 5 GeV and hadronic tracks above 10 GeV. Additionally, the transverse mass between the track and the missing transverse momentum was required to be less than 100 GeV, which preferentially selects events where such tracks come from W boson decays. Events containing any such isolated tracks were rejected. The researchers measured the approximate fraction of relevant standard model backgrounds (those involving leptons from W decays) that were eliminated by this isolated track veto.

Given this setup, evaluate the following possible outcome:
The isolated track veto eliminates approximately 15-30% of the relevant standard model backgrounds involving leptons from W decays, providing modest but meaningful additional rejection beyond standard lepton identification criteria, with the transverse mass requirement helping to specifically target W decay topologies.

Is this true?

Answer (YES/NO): NO